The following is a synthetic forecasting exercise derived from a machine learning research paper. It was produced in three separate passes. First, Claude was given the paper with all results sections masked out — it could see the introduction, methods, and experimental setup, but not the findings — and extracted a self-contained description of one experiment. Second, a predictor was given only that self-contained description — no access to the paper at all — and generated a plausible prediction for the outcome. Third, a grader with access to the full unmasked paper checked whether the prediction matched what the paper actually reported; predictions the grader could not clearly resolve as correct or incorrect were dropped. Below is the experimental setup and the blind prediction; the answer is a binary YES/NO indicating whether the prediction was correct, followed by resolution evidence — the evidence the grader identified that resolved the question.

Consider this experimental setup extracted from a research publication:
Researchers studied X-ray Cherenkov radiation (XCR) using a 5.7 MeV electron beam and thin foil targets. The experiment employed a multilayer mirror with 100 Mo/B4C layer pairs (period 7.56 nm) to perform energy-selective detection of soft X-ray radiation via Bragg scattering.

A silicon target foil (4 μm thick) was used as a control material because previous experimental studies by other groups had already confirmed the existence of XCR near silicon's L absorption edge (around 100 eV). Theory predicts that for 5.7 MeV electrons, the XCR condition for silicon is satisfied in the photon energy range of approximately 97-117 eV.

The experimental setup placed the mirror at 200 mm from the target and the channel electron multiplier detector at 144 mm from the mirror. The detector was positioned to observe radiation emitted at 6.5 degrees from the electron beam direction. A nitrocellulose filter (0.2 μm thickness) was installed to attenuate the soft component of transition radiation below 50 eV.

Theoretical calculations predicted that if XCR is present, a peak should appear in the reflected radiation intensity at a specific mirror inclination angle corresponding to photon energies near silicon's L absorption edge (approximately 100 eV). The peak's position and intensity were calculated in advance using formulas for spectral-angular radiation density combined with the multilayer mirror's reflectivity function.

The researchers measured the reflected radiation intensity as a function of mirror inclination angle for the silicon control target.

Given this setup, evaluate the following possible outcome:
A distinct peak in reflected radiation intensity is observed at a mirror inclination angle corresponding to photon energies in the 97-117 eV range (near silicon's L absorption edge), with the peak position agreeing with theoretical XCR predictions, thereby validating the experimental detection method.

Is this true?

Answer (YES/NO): YES